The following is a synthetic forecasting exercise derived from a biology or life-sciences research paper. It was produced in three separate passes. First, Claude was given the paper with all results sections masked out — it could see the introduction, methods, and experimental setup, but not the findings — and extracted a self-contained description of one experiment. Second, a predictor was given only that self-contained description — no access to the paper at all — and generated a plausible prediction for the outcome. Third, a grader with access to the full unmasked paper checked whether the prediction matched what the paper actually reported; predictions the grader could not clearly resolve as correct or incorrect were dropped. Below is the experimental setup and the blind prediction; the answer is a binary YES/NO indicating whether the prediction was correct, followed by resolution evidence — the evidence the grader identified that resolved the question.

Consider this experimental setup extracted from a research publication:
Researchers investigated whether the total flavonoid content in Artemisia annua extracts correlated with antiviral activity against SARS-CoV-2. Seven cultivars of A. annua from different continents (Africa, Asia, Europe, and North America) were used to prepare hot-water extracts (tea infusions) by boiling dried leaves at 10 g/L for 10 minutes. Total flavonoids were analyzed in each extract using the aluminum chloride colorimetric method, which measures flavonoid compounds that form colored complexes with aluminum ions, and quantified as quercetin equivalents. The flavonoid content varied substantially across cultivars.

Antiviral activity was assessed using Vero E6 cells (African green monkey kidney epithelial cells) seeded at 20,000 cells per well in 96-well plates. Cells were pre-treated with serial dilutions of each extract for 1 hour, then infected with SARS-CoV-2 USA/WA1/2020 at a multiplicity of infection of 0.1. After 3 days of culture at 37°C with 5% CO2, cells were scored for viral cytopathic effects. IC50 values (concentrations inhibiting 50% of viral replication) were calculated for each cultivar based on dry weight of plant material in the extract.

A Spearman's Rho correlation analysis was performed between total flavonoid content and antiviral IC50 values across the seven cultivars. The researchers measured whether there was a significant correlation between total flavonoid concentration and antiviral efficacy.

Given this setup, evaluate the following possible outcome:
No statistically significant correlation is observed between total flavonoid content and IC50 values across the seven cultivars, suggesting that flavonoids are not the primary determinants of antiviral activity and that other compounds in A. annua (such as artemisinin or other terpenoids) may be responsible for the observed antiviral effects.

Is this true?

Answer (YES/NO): NO